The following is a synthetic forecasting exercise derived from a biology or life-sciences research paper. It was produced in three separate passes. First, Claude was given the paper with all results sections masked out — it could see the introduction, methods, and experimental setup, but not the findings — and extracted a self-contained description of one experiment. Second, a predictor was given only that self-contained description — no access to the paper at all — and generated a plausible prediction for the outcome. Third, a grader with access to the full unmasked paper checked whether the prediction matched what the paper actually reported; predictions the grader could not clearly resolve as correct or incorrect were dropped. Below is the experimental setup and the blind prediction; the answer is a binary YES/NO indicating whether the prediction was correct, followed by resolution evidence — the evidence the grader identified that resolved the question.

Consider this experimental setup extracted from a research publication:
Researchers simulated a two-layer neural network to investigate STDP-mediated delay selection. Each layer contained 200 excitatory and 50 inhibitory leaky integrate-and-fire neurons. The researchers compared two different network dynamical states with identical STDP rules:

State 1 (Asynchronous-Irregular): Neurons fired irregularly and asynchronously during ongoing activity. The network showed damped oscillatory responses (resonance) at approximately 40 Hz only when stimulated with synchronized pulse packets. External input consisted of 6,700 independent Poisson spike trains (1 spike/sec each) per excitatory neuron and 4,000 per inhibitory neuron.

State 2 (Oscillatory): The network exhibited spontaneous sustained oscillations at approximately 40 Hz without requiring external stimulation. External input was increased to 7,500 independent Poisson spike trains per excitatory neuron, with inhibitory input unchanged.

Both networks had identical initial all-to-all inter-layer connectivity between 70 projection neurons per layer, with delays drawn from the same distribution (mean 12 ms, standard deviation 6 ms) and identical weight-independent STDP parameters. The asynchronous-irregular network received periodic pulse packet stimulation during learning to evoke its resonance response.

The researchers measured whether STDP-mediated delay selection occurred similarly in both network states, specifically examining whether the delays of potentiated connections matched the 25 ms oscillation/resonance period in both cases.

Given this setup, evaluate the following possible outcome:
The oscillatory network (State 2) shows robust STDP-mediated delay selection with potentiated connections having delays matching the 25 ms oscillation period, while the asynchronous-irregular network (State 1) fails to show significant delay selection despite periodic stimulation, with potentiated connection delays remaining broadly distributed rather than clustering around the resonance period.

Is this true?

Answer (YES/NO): NO